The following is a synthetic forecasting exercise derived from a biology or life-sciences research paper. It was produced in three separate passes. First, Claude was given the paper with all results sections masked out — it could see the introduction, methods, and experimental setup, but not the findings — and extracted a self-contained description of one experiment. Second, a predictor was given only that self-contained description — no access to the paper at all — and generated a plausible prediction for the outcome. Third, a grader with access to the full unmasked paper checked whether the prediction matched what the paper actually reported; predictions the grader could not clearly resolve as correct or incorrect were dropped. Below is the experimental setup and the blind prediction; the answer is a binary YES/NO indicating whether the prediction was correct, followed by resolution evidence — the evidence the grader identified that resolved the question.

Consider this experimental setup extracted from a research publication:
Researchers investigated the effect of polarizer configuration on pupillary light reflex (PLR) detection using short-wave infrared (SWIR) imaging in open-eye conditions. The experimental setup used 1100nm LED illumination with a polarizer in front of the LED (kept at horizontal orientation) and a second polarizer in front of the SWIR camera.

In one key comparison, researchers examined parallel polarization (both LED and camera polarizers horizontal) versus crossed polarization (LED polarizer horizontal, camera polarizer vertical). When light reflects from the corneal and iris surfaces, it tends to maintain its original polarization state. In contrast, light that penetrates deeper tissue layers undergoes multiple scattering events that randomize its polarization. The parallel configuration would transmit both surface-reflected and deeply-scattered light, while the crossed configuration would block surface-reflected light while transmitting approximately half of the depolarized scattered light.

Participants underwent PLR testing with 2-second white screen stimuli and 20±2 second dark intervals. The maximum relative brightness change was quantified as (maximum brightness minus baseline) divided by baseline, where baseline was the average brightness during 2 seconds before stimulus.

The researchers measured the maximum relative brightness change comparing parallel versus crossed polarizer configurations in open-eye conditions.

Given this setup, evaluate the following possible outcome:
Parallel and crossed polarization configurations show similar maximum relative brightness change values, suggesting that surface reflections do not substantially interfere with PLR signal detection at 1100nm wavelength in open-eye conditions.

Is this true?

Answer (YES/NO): NO